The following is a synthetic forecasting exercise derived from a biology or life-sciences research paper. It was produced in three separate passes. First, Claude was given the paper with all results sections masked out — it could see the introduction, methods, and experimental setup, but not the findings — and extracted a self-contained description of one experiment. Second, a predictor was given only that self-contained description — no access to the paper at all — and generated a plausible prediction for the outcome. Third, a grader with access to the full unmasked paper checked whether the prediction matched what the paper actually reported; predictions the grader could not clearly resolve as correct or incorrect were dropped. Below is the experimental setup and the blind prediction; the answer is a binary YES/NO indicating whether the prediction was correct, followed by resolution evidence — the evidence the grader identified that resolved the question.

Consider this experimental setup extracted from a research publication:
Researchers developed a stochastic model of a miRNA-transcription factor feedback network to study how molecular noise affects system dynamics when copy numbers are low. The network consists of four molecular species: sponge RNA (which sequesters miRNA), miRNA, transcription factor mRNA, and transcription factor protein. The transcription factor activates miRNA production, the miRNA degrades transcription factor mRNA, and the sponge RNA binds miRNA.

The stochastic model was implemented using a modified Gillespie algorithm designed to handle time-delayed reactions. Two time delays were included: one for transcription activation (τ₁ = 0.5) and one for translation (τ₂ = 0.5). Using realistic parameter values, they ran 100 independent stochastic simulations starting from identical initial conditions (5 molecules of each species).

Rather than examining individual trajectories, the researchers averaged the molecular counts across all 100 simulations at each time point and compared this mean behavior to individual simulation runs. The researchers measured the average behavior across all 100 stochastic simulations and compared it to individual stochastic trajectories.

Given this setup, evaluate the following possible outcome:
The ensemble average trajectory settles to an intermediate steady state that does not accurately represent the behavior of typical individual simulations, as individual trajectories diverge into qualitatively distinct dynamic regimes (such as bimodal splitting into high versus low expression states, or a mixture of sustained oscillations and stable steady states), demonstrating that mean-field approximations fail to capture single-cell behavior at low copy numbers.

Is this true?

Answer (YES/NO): NO